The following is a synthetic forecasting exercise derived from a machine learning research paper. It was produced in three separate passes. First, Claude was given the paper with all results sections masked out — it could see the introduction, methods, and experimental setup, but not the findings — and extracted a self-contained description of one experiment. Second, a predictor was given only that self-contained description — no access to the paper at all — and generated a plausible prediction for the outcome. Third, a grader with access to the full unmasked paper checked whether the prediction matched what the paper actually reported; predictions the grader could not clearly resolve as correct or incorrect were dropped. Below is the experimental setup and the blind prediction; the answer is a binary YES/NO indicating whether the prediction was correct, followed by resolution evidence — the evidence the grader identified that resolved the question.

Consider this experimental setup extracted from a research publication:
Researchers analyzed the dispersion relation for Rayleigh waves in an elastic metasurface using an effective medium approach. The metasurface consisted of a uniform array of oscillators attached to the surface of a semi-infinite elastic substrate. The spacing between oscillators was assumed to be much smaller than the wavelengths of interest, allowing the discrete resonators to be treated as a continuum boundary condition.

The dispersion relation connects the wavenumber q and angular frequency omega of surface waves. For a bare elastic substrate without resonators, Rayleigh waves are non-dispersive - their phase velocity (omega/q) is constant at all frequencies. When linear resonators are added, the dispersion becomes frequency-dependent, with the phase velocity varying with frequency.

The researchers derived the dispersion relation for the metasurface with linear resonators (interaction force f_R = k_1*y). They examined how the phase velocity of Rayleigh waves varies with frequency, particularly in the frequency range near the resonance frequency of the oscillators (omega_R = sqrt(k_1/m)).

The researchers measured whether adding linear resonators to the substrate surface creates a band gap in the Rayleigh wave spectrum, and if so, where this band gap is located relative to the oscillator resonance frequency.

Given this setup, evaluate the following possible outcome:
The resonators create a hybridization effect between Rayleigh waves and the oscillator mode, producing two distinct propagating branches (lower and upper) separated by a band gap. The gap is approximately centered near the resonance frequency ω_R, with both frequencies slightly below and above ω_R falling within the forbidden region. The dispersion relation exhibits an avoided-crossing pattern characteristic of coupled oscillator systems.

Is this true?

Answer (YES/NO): NO